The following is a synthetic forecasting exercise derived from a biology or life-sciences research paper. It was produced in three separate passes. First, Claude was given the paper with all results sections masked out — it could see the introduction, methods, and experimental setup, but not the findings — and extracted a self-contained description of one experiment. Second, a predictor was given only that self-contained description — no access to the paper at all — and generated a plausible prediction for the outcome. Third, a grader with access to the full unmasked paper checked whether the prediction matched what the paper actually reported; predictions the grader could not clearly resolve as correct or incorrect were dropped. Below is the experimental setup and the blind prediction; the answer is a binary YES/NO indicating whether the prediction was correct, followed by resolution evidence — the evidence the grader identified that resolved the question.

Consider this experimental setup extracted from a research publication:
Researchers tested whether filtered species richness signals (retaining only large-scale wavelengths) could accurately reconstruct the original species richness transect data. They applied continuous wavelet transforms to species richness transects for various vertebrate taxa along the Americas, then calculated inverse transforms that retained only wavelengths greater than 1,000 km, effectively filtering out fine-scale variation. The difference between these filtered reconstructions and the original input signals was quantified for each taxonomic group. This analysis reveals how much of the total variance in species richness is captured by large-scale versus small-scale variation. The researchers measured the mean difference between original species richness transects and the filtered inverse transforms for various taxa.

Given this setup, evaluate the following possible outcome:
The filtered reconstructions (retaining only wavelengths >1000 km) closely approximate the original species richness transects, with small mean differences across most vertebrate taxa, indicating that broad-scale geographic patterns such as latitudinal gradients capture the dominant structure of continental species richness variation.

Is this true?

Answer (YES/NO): YES